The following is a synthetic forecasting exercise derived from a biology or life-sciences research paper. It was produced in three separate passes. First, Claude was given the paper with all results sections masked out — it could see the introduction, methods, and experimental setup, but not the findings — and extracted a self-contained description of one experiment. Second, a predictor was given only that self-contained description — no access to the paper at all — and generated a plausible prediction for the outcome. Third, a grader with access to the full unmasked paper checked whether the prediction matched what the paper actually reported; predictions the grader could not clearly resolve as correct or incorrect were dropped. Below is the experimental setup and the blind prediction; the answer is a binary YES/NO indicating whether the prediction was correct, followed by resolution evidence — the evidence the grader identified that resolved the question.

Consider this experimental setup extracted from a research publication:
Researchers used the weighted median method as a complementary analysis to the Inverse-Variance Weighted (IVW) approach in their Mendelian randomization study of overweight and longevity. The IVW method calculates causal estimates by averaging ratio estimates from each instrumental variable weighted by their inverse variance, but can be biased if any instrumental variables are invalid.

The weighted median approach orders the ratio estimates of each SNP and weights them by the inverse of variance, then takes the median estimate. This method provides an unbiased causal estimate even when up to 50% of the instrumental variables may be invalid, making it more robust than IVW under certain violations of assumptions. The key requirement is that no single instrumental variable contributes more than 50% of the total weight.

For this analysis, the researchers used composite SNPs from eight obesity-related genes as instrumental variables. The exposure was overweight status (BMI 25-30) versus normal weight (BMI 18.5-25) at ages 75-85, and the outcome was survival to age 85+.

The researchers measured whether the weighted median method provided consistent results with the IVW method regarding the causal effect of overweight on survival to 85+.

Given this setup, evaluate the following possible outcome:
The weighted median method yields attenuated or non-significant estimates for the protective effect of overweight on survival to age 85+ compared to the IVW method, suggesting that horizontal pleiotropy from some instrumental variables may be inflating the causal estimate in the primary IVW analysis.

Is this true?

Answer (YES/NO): NO